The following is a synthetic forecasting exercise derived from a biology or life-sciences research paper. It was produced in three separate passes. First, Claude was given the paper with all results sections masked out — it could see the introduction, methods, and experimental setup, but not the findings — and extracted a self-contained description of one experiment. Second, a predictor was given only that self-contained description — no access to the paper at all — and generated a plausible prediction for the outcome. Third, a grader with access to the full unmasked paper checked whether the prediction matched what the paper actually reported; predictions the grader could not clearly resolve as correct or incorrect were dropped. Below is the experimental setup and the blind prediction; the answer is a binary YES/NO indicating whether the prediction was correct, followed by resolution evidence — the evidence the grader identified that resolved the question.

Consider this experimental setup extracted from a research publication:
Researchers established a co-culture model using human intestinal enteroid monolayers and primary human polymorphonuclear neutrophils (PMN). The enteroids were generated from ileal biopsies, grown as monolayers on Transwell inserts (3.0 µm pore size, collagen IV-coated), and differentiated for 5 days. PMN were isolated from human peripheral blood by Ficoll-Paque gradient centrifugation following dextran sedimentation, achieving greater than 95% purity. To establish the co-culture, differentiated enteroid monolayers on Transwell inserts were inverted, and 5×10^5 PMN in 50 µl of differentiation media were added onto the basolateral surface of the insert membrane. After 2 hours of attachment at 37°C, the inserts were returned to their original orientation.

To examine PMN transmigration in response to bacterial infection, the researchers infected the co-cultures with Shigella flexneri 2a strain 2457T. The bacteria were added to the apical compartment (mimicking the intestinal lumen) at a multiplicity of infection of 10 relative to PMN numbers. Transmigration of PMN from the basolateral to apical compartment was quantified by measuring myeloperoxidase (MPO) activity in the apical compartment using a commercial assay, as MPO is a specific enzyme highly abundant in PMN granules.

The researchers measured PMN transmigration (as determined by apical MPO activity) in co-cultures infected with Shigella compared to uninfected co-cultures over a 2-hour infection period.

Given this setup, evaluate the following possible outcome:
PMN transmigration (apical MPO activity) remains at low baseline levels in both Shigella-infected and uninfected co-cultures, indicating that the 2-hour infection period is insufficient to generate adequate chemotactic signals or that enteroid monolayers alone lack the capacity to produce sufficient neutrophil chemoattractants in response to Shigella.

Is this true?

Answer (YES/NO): NO